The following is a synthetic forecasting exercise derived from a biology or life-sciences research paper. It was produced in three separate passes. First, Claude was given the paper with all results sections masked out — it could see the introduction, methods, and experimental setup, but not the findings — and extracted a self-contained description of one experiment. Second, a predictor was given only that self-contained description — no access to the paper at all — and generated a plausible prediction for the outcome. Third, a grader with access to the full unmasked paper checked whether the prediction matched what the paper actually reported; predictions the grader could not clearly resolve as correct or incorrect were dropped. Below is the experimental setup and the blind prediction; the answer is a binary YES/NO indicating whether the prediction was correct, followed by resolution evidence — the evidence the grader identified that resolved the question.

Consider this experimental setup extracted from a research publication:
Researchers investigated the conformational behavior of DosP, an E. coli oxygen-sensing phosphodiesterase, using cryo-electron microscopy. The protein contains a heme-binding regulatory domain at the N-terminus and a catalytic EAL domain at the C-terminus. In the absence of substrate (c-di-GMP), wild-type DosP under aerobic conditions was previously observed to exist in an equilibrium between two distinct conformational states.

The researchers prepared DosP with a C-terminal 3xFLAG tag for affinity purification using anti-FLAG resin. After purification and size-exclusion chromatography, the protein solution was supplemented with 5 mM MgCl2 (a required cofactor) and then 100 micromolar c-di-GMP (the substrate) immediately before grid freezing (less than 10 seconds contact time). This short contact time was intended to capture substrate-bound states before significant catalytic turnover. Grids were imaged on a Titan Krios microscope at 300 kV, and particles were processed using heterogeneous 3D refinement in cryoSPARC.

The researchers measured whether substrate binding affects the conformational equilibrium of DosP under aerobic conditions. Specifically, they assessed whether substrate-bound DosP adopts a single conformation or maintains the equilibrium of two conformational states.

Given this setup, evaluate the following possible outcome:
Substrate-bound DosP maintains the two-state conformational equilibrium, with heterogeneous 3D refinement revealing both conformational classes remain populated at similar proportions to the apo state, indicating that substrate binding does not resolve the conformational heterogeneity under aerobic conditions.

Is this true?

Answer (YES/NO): NO